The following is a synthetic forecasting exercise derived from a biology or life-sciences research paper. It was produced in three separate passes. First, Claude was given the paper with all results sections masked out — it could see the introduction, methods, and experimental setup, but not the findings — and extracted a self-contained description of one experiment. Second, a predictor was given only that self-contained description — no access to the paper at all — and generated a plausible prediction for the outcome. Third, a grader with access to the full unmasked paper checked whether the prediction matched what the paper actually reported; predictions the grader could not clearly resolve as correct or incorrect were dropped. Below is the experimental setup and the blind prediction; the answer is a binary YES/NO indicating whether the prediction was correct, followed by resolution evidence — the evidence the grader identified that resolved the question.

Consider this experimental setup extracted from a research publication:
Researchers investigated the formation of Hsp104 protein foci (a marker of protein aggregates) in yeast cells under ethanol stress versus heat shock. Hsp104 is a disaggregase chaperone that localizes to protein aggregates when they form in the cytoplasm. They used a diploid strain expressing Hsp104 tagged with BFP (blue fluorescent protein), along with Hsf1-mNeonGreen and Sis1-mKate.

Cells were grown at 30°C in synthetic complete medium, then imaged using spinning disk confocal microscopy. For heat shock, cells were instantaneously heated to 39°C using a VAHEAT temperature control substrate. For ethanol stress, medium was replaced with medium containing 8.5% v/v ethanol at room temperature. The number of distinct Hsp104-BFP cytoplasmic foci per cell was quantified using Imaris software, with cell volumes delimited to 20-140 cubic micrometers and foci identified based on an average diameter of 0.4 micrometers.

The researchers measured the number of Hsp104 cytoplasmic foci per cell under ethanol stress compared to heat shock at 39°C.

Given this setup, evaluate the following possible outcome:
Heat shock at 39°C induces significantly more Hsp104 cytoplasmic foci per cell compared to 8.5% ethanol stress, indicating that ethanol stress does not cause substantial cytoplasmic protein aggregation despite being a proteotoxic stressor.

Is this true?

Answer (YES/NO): NO